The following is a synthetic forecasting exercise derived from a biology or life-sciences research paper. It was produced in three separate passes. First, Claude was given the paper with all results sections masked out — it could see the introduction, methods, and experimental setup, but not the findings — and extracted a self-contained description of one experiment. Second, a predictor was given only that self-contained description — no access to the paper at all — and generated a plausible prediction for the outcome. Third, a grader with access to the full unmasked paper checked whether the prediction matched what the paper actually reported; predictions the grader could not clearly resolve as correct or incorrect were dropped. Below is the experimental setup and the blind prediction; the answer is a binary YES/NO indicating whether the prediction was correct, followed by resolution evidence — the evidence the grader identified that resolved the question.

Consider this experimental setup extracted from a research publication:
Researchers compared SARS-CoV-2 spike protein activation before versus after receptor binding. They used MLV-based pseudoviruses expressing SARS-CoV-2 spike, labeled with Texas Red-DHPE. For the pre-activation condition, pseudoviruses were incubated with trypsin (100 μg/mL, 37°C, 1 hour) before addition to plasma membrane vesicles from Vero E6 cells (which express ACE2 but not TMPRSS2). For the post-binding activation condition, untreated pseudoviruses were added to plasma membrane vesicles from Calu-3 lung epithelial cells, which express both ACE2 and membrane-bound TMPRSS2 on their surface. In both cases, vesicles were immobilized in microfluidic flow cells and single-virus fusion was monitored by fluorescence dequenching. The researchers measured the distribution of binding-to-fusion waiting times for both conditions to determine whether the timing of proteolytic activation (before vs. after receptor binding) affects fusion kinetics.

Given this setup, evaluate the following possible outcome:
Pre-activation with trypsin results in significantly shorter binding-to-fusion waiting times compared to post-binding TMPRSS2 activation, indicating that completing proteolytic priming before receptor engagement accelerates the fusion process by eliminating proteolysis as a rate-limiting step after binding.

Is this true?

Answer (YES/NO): NO